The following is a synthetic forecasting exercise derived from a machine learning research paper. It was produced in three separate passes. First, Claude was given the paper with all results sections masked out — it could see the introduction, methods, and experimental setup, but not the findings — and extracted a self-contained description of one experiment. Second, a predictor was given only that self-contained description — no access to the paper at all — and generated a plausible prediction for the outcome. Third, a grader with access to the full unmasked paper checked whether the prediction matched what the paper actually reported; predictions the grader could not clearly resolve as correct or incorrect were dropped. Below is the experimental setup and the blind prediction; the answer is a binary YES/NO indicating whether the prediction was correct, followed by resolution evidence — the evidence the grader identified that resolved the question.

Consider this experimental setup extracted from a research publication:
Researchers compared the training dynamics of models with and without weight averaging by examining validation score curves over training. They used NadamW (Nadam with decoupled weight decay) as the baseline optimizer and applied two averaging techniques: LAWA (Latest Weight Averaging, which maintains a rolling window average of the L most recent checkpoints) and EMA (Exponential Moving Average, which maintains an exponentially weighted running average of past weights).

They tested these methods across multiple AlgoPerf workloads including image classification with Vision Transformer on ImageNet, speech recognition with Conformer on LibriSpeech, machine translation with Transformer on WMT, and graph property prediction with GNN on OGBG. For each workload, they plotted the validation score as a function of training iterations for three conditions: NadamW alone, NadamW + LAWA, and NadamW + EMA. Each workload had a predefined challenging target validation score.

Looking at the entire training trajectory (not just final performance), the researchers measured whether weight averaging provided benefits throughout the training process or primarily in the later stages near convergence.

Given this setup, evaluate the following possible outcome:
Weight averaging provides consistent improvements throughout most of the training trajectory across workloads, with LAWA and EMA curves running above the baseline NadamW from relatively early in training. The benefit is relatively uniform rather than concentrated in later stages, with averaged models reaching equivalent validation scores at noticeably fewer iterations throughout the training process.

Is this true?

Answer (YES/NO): NO